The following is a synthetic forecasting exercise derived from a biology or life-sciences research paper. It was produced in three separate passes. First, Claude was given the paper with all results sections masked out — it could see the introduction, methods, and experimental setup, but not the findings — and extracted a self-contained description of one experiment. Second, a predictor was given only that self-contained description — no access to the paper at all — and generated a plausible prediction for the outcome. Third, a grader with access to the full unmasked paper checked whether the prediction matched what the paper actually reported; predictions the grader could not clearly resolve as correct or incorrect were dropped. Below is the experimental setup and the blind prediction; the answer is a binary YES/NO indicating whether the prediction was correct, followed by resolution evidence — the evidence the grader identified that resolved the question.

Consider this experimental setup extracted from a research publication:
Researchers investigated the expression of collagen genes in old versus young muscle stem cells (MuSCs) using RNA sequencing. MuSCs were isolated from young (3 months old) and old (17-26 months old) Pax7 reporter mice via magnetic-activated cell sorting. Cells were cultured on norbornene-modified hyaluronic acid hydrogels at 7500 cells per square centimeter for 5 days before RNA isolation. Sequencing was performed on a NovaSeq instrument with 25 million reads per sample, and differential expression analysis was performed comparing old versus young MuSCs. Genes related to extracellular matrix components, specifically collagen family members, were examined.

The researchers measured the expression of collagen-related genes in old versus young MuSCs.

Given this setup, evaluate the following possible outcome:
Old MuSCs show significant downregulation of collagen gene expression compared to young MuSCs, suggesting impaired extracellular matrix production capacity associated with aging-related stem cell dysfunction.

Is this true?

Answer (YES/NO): NO